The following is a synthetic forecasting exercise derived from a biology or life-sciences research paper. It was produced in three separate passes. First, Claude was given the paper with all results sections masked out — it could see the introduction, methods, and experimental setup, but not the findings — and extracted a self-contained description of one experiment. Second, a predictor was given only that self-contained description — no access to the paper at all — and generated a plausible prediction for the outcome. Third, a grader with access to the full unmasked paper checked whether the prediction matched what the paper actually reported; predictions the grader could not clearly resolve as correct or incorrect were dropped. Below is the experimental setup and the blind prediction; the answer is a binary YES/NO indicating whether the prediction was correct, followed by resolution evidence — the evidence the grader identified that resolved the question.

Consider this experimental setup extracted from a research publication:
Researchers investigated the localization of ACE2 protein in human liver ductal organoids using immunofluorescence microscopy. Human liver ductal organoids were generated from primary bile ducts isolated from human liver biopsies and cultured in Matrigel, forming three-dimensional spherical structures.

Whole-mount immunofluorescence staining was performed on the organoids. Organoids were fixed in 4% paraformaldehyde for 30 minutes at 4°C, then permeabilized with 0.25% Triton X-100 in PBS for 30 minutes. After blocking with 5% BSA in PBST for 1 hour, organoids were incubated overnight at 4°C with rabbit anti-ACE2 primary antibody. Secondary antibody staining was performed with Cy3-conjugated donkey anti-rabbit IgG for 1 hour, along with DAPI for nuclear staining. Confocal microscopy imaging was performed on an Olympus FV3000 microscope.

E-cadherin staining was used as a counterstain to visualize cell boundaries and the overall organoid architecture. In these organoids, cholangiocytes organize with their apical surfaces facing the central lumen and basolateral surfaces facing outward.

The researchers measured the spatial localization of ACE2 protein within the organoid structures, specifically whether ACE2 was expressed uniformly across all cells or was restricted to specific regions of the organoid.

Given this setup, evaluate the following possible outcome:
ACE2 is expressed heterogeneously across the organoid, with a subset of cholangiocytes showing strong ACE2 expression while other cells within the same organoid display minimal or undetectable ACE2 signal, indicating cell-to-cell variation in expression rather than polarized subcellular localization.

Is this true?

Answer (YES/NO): YES